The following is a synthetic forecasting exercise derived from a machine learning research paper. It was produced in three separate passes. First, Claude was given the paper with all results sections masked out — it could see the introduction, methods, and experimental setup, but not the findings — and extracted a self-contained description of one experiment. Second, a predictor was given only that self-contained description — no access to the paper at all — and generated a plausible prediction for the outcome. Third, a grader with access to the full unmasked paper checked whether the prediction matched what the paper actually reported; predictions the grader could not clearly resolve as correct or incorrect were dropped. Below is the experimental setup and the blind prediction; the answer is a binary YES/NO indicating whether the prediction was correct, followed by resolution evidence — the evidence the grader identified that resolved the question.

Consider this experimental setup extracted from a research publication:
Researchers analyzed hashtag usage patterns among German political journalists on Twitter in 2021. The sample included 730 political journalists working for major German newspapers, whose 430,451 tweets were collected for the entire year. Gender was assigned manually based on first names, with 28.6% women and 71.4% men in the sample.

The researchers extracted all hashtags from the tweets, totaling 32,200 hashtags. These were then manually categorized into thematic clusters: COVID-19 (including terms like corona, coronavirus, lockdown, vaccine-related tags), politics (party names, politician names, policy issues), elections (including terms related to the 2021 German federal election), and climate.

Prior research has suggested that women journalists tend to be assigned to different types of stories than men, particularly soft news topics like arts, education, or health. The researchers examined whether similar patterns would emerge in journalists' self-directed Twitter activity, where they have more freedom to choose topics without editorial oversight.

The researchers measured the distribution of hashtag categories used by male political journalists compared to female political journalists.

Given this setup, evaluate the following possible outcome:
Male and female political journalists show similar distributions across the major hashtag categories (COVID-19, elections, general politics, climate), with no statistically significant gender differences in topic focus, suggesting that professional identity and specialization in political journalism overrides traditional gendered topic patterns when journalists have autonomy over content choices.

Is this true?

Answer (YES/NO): NO